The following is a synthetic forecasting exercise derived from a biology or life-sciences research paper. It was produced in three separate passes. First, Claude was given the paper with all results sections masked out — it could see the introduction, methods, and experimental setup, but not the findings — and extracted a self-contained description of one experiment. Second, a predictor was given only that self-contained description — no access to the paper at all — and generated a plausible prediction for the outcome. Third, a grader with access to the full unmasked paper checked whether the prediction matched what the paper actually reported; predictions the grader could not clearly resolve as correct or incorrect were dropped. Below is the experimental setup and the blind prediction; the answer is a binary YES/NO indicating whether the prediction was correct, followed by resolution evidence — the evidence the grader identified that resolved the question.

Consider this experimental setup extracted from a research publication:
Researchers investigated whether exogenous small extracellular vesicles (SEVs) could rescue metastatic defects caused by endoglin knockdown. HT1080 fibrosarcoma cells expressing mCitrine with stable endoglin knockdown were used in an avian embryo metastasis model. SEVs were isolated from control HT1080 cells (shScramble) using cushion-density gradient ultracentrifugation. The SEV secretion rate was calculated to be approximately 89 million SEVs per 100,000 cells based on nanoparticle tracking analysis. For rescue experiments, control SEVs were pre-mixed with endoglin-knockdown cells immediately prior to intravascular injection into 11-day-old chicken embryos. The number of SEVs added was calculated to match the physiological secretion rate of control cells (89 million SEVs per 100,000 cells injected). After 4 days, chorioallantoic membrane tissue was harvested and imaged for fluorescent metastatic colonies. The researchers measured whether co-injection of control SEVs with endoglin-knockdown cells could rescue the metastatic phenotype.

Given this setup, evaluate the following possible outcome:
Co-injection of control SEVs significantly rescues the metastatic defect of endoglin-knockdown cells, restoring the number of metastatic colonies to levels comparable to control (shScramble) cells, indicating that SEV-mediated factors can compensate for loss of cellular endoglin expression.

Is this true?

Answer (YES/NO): YES